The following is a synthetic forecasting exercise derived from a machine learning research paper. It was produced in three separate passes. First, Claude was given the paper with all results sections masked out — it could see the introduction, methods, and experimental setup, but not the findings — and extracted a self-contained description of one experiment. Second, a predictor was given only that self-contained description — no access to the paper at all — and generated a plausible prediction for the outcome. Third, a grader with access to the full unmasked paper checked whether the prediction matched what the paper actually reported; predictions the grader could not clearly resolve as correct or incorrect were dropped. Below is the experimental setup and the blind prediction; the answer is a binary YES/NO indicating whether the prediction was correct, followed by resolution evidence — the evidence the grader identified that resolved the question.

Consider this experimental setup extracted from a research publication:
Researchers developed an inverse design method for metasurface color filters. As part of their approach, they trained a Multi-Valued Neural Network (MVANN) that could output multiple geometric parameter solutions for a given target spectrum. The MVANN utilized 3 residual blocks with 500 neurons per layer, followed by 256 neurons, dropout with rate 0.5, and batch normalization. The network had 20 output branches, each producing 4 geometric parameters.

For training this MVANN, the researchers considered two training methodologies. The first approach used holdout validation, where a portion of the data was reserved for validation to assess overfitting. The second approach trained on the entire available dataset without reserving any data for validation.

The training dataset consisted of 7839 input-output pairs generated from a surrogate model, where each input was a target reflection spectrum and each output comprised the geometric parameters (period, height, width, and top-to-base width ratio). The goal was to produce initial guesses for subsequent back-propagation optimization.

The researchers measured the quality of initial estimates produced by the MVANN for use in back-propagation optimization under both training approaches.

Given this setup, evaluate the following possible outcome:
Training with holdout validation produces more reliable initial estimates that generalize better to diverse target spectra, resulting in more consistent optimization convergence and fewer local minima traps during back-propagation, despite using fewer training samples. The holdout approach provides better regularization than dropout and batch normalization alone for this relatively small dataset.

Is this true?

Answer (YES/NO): NO